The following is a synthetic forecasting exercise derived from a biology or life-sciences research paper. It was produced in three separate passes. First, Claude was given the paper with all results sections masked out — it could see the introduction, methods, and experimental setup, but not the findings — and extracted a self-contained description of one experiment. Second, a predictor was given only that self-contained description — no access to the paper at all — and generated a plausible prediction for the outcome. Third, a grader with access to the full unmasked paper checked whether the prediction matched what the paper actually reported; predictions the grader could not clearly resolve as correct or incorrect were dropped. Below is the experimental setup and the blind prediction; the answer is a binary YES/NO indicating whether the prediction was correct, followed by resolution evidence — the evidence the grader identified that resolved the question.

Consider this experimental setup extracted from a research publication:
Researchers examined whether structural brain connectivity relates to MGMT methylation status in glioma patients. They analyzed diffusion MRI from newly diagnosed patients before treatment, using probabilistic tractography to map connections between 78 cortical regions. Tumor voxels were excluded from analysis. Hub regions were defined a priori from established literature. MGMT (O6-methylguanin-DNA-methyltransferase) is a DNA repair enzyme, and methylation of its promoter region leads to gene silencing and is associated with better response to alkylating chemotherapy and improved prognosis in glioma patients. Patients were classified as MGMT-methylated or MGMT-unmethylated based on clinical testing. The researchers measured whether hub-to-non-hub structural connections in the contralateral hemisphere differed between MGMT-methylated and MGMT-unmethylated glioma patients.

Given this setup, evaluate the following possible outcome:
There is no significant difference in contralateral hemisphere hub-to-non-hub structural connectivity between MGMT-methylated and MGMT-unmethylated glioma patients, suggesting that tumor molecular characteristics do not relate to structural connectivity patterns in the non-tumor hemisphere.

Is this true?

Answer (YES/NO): YES